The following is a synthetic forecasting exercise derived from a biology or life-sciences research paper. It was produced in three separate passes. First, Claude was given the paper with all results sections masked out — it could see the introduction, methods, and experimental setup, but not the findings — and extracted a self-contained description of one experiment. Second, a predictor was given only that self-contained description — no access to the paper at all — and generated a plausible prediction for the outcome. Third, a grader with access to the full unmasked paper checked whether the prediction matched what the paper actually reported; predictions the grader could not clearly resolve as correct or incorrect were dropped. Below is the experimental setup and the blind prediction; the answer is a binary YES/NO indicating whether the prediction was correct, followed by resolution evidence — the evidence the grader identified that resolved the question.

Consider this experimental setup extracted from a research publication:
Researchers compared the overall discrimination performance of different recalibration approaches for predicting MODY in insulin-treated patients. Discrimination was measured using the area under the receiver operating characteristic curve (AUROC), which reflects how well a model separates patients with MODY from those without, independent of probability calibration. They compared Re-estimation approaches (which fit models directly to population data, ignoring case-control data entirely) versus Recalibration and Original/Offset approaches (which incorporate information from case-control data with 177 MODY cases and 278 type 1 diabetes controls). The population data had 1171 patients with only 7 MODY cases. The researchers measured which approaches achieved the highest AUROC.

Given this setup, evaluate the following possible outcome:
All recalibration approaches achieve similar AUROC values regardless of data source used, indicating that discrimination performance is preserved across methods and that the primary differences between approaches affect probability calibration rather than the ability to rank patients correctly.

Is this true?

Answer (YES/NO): NO